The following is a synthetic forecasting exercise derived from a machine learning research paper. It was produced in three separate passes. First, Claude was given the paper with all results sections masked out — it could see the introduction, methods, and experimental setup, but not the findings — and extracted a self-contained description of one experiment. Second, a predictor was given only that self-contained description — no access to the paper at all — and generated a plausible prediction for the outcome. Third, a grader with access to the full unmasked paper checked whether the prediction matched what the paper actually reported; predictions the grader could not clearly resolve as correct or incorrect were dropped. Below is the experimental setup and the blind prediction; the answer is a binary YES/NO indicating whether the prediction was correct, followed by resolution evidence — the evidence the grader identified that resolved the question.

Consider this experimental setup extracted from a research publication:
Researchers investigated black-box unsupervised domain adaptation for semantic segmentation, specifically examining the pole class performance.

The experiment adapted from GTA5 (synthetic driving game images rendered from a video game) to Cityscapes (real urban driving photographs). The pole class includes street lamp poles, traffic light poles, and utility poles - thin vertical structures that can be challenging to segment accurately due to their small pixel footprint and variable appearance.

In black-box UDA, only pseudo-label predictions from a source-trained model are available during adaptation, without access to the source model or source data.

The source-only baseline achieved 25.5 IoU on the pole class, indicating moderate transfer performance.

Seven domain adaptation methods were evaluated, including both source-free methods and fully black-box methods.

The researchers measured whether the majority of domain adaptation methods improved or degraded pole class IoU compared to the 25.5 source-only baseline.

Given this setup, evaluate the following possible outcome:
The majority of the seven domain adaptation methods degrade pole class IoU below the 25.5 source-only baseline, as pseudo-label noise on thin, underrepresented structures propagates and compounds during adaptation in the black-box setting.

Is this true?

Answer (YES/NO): YES